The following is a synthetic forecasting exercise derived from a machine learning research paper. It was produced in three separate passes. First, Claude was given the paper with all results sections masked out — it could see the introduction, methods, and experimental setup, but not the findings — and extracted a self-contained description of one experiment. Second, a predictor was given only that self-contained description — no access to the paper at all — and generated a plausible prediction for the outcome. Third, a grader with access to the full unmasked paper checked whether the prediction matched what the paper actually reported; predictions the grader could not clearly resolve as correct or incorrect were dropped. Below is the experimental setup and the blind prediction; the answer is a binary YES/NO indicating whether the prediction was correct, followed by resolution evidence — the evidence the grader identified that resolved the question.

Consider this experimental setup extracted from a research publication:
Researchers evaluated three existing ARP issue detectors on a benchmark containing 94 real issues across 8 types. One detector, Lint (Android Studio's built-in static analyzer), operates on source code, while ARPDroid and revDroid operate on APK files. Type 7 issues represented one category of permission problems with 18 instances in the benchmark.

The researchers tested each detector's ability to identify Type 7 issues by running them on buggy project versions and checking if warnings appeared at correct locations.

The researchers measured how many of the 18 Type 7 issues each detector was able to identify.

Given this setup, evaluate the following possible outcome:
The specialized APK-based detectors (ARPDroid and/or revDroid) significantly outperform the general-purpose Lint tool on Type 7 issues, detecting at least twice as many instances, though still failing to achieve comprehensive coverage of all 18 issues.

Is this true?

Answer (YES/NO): NO